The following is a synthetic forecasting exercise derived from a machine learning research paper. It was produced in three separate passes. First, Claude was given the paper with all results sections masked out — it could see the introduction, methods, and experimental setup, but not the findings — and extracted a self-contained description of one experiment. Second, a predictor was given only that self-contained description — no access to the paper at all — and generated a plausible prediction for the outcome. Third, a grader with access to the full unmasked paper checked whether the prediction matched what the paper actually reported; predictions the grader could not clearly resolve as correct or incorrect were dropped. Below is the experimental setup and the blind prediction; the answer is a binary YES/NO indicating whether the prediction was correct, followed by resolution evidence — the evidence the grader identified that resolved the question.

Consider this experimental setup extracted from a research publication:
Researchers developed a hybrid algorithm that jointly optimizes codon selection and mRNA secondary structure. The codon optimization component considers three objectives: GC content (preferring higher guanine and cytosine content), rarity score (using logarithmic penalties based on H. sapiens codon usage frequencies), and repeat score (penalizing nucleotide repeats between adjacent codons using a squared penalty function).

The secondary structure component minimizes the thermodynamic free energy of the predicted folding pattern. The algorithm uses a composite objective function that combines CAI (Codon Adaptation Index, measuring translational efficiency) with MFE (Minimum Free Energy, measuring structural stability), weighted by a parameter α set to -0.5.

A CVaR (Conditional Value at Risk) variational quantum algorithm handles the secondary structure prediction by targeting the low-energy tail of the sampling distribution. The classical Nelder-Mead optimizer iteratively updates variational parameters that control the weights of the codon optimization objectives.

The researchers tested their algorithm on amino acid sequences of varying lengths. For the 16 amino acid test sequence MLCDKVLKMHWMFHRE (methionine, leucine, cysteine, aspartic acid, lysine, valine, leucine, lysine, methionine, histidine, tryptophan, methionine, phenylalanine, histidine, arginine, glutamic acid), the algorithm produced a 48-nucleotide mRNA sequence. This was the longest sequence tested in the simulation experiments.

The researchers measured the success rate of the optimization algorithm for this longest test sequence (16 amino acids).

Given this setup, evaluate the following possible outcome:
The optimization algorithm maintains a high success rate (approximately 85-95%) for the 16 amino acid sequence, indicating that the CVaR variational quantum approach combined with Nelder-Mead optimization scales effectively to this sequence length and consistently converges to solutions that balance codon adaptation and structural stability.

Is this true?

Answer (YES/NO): NO